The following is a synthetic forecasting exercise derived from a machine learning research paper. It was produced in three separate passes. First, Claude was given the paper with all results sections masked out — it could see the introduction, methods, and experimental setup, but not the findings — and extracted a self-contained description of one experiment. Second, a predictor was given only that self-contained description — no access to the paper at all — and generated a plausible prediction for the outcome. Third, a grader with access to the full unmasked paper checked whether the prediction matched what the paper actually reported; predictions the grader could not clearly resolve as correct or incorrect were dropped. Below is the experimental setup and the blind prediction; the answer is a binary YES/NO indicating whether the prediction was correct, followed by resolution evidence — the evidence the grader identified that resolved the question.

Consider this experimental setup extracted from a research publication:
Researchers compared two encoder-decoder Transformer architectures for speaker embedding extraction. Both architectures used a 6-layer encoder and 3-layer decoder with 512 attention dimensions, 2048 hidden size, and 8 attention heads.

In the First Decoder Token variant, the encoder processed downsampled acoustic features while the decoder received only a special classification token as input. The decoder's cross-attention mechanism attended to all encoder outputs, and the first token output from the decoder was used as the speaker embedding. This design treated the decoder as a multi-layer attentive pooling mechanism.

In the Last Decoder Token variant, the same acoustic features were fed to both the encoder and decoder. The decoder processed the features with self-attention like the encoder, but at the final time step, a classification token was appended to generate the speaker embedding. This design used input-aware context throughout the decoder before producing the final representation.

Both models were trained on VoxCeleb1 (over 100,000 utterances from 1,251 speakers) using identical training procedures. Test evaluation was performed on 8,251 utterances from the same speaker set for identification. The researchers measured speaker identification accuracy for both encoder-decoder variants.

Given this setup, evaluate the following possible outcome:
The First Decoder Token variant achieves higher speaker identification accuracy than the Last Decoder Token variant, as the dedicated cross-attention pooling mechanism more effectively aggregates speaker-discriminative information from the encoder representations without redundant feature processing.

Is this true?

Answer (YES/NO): YES